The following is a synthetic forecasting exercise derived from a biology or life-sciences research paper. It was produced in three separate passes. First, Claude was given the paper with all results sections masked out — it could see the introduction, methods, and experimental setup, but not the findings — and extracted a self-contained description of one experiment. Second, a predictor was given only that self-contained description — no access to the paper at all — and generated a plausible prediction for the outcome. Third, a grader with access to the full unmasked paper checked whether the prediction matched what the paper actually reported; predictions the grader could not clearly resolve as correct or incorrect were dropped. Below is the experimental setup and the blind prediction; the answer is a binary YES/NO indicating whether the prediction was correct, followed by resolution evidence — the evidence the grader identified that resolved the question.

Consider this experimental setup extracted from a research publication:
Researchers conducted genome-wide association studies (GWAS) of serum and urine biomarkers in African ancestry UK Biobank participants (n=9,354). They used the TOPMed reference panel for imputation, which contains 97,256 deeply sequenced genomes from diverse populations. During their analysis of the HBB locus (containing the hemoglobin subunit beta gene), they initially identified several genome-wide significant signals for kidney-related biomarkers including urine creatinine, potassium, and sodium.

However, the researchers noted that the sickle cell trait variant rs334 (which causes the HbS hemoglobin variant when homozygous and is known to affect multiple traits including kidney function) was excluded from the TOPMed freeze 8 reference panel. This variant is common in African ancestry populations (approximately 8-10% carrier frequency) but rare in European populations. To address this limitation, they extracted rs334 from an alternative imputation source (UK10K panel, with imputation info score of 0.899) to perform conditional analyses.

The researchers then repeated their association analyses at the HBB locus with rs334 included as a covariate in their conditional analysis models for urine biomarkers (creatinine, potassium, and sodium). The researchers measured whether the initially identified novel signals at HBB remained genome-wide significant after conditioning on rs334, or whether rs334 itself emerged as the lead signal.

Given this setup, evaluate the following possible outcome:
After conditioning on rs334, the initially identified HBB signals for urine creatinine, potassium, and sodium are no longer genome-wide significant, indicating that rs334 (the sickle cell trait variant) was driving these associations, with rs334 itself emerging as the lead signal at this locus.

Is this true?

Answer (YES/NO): YES